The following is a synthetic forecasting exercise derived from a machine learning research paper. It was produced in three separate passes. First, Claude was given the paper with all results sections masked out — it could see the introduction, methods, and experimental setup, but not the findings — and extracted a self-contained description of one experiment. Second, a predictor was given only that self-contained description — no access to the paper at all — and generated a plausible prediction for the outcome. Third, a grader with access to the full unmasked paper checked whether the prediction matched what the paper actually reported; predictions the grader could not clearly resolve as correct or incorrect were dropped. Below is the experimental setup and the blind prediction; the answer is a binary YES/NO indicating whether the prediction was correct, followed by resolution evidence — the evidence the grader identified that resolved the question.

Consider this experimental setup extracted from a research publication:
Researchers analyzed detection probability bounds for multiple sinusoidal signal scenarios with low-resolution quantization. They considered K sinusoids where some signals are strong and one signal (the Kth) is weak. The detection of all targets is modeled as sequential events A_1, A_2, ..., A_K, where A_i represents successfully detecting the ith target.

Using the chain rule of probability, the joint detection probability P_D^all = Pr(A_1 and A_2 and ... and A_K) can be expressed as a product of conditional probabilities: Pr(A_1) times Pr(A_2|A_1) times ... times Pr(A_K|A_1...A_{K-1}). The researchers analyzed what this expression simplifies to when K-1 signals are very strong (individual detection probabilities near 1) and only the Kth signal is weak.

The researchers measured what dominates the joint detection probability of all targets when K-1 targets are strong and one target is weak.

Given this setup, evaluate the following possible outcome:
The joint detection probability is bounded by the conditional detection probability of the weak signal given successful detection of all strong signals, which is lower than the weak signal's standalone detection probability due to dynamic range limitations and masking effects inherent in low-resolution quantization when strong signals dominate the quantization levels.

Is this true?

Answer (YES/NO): NO